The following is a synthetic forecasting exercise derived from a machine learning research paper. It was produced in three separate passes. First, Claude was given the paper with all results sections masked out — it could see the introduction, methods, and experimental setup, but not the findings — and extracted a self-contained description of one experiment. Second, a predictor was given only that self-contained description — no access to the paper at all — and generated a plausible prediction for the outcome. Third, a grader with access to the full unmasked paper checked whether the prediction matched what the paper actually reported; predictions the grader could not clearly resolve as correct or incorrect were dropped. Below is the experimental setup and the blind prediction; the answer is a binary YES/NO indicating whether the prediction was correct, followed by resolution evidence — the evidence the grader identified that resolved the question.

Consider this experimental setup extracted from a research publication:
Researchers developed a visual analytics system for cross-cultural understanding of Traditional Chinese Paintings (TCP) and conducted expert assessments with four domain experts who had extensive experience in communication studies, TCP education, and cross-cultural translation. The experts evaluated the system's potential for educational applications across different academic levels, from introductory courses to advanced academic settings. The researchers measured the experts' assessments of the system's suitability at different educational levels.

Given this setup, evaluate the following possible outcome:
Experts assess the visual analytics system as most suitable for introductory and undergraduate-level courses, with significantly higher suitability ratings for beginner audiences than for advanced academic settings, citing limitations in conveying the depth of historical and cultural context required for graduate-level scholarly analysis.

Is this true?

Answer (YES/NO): NO